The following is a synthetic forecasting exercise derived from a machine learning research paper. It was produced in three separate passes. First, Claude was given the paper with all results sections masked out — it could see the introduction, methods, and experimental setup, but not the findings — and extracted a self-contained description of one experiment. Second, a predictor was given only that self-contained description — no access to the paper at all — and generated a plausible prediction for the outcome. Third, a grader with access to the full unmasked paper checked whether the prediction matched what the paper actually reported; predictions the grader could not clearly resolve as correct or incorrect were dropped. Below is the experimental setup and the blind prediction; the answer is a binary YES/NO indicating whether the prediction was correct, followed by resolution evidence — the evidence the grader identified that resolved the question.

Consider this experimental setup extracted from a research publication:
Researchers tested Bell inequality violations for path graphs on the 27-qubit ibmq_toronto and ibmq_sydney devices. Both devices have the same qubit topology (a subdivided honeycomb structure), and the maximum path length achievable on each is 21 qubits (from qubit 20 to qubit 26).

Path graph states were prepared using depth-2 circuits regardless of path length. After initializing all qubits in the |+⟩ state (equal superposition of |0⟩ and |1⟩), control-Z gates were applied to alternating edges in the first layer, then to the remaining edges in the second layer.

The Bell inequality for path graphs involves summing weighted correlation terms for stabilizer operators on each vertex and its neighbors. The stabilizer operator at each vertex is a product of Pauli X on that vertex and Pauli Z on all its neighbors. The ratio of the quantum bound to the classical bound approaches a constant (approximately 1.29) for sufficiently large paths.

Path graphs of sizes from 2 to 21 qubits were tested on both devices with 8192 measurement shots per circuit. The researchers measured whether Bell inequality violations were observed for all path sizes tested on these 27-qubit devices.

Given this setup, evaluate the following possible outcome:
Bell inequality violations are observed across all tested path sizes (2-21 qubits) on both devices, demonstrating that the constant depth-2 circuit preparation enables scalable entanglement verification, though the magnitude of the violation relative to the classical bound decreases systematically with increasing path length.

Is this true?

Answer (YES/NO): NO